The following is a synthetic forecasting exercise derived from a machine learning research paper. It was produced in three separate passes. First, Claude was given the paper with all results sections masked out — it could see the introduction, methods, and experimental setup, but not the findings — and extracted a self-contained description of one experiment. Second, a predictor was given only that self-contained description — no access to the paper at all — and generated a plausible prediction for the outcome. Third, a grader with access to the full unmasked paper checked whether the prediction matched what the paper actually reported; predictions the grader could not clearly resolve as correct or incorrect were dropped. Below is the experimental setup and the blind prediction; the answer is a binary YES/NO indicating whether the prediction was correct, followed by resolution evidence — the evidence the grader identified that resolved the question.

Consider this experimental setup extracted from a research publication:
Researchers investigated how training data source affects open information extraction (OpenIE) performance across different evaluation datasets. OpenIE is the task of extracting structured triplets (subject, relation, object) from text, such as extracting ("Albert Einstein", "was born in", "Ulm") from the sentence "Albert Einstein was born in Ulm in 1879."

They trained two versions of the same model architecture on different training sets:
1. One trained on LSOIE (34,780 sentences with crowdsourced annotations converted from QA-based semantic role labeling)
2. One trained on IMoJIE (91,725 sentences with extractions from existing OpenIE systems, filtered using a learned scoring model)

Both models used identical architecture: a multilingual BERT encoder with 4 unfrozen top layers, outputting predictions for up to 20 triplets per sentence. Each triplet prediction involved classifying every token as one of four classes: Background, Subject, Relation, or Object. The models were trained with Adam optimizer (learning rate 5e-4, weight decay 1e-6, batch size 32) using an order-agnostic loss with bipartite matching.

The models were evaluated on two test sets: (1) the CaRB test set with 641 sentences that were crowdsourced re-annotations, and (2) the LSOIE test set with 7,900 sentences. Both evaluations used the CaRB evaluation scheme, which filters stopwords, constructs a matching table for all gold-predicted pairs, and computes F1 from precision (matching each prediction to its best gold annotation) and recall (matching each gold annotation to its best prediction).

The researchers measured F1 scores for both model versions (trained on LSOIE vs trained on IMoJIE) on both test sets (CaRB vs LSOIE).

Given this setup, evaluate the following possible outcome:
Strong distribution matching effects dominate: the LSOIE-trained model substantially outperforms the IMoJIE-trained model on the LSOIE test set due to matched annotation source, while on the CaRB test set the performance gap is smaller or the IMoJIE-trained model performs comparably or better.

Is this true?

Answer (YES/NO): YES